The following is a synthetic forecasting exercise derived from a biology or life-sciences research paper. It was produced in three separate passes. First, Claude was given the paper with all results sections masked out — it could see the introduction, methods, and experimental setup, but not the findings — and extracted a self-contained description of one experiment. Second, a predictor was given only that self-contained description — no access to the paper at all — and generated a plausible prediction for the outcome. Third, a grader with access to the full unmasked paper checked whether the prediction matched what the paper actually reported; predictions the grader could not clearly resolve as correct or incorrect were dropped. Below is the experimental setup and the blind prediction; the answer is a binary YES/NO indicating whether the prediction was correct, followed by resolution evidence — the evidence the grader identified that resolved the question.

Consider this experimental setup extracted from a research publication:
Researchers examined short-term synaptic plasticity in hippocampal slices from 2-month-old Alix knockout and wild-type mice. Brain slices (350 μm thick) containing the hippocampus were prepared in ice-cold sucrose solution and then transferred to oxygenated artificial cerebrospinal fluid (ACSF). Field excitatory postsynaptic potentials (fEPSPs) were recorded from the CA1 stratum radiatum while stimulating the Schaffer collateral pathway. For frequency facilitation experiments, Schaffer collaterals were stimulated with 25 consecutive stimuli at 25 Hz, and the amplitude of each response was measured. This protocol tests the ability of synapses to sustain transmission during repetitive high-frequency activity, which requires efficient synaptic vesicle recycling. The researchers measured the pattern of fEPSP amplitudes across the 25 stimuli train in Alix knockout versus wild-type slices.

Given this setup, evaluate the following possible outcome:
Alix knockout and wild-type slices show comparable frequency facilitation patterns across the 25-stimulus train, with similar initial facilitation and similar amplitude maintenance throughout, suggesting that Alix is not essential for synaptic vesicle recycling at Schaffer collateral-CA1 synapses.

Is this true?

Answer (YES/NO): NO